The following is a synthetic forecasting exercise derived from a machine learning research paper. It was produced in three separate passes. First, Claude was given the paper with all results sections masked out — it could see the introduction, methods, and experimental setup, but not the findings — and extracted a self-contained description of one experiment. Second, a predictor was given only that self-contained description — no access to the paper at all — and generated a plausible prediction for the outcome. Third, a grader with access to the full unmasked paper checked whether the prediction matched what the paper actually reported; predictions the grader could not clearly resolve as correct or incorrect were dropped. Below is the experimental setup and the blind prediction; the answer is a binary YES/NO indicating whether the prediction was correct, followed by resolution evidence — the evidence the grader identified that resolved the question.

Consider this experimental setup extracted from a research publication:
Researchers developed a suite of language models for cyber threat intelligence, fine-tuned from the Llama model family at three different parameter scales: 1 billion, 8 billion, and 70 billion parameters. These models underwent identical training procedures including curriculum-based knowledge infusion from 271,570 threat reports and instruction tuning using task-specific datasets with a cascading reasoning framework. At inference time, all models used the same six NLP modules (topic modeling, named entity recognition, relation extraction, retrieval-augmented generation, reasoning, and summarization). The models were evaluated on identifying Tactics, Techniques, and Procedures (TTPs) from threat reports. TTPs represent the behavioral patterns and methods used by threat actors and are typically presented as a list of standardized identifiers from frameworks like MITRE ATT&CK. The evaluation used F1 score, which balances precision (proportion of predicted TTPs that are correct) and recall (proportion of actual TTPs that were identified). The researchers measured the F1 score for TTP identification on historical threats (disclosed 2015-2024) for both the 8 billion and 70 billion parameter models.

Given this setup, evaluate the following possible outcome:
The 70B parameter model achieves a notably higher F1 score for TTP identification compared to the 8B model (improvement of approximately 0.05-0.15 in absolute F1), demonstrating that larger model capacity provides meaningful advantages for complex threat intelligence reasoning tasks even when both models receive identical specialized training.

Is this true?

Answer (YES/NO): NO